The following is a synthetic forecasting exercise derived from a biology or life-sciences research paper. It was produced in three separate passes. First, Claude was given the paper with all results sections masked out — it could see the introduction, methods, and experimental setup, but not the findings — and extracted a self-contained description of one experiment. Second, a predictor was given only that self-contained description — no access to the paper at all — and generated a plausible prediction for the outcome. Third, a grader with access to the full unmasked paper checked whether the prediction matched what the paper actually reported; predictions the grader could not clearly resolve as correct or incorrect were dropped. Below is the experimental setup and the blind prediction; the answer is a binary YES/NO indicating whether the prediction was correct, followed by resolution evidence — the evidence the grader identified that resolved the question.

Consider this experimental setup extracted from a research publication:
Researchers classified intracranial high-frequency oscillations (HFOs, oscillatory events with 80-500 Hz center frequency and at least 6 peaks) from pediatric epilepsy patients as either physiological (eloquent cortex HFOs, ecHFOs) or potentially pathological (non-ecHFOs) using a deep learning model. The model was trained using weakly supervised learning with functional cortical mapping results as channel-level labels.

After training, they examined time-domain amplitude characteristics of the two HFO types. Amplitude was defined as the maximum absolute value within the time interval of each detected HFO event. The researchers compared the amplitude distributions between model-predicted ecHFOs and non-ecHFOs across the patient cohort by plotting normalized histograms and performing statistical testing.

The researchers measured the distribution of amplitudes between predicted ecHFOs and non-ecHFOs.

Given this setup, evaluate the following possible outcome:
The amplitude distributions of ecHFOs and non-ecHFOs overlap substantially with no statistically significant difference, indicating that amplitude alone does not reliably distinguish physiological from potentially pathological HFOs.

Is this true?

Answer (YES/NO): NO